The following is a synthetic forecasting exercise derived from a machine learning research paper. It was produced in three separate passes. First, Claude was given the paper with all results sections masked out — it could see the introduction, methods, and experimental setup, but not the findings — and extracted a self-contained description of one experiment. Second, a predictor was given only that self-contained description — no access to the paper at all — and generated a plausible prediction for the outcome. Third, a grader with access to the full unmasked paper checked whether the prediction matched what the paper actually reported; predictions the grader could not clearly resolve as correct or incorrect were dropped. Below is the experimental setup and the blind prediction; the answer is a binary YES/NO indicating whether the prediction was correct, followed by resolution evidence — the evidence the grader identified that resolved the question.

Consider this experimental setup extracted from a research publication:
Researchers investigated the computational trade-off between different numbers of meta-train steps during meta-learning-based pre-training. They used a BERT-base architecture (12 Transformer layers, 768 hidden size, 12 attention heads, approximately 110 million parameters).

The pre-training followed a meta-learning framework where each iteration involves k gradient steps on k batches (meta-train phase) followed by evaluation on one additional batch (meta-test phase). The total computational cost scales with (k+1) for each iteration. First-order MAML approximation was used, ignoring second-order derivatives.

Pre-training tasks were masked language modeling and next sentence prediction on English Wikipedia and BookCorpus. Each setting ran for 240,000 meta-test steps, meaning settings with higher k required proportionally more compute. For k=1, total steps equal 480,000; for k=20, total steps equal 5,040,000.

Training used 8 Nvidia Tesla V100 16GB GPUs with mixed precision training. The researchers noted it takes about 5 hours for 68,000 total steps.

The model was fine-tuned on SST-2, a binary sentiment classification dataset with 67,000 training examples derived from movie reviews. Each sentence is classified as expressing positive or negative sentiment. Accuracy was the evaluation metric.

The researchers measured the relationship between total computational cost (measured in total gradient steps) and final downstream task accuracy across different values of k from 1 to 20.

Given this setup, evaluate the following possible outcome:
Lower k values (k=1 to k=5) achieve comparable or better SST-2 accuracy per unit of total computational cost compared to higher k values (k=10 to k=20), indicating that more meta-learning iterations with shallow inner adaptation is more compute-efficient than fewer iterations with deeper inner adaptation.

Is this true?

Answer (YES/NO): YES